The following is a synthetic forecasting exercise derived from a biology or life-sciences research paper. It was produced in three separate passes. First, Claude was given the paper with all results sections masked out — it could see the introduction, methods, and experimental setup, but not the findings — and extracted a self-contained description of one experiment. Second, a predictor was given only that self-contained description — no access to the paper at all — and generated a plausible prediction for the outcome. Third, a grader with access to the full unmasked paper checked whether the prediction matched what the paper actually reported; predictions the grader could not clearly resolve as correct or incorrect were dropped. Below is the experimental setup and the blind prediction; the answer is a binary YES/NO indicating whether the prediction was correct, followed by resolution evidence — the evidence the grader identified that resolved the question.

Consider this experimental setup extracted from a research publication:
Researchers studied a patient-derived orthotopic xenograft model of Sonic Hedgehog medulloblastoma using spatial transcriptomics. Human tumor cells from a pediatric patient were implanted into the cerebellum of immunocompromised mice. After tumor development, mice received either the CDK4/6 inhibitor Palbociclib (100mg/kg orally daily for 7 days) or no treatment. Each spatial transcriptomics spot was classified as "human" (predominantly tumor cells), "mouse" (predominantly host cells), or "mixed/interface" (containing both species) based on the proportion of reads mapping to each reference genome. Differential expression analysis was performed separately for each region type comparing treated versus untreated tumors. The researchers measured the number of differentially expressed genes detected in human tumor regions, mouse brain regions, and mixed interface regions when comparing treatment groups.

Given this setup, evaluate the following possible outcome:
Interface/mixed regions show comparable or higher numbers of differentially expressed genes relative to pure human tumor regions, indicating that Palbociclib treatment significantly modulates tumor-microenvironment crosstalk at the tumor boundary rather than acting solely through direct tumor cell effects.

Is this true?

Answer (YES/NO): NO